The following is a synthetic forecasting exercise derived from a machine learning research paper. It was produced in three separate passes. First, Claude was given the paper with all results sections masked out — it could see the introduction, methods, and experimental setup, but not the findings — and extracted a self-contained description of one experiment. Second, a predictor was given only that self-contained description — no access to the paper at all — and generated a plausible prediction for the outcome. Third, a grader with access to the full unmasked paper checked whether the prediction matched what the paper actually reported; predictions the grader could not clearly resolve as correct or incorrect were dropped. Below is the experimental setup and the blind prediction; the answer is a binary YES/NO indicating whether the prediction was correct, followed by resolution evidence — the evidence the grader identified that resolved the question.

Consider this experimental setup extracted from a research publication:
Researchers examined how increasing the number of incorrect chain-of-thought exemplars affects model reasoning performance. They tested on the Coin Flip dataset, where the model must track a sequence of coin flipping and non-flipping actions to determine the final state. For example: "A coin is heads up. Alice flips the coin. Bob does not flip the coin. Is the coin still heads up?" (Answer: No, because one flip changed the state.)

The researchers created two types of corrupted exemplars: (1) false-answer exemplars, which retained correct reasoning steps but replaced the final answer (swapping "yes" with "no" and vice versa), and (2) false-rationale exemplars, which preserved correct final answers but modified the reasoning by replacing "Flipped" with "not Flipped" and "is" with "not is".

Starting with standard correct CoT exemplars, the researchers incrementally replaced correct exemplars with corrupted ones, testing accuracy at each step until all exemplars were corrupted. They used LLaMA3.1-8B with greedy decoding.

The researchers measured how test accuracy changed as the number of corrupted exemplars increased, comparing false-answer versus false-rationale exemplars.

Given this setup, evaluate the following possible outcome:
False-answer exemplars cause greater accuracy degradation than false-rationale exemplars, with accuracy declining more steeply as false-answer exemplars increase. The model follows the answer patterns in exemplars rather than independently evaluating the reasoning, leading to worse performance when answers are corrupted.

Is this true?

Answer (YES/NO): YES